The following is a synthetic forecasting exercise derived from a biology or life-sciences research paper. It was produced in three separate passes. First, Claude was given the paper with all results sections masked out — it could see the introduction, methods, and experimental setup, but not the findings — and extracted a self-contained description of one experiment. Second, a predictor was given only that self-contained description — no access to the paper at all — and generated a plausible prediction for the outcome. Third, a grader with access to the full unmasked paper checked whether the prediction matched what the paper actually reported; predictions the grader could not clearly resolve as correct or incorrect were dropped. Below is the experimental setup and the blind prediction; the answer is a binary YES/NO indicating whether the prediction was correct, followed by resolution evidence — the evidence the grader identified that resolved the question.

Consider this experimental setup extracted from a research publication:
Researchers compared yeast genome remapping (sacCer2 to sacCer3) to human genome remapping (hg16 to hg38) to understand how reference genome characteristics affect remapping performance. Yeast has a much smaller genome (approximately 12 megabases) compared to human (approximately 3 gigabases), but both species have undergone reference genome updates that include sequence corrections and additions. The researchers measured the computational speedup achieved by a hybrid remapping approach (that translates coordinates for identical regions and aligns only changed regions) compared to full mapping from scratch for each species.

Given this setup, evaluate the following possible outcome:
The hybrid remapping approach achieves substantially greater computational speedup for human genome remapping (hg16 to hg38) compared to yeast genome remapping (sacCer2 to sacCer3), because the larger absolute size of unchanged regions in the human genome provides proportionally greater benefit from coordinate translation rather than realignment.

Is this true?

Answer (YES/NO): YES